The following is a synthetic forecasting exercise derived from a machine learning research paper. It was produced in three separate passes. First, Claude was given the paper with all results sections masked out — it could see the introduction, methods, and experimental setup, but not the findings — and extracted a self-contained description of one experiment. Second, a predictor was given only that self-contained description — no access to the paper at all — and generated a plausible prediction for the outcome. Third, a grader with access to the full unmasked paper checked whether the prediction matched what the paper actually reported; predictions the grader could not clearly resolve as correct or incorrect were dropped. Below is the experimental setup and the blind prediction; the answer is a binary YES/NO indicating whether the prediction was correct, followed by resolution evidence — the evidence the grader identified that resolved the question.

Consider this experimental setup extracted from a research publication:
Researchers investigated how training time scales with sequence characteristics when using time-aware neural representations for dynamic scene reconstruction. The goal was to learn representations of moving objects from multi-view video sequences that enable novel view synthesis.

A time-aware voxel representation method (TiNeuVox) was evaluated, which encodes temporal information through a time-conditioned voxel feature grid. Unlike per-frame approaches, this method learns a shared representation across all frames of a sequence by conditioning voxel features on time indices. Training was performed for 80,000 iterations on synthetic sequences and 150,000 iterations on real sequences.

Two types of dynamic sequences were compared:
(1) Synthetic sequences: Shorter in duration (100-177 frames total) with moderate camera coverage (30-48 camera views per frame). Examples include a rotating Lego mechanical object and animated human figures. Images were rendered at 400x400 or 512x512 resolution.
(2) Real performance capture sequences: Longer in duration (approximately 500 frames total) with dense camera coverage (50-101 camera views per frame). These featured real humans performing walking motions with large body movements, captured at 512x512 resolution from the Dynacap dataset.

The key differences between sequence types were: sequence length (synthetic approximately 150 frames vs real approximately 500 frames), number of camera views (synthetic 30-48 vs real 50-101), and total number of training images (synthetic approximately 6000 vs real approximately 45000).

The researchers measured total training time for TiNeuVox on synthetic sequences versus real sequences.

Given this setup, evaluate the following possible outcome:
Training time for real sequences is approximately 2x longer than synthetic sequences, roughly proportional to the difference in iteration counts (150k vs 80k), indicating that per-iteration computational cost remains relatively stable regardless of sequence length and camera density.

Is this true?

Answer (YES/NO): NO